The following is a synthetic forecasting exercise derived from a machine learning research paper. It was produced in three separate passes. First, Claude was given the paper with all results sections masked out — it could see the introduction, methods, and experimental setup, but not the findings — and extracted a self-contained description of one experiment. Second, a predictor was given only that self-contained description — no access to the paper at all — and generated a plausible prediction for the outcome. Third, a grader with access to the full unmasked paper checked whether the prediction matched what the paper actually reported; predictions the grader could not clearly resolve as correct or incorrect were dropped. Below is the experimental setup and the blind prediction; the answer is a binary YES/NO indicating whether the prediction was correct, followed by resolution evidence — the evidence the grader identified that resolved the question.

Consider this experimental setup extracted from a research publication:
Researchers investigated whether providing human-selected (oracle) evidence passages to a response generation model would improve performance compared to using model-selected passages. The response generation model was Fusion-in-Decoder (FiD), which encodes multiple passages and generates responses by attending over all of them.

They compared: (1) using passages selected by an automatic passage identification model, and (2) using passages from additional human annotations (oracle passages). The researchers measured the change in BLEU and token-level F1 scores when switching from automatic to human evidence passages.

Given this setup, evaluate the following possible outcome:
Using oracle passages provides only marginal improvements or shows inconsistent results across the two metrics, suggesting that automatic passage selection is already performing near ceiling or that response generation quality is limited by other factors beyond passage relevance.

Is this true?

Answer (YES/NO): NO